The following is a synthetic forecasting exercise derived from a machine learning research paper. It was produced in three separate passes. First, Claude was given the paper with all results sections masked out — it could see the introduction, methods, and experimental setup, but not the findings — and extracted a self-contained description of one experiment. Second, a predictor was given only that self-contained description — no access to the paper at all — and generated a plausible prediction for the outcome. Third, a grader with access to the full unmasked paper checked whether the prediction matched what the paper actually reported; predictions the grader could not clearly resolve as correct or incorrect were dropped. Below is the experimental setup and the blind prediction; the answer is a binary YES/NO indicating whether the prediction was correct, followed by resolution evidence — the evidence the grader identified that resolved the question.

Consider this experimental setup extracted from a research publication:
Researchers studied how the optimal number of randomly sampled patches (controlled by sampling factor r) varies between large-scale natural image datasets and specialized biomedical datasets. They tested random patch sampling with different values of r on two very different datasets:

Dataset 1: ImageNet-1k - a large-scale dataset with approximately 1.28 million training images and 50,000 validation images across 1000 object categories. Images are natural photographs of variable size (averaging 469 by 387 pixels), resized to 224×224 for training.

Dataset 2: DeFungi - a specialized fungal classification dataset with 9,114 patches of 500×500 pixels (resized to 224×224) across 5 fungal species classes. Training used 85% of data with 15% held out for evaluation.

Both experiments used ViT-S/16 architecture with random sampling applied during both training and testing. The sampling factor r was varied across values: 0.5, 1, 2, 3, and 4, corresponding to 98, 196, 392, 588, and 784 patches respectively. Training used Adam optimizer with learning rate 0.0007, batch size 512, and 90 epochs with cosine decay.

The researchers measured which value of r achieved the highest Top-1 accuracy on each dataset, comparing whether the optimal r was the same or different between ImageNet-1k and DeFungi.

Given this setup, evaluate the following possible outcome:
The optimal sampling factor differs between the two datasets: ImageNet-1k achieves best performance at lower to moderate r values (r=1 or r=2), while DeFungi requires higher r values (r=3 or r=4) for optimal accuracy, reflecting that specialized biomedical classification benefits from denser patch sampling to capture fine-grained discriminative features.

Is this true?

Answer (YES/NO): NO